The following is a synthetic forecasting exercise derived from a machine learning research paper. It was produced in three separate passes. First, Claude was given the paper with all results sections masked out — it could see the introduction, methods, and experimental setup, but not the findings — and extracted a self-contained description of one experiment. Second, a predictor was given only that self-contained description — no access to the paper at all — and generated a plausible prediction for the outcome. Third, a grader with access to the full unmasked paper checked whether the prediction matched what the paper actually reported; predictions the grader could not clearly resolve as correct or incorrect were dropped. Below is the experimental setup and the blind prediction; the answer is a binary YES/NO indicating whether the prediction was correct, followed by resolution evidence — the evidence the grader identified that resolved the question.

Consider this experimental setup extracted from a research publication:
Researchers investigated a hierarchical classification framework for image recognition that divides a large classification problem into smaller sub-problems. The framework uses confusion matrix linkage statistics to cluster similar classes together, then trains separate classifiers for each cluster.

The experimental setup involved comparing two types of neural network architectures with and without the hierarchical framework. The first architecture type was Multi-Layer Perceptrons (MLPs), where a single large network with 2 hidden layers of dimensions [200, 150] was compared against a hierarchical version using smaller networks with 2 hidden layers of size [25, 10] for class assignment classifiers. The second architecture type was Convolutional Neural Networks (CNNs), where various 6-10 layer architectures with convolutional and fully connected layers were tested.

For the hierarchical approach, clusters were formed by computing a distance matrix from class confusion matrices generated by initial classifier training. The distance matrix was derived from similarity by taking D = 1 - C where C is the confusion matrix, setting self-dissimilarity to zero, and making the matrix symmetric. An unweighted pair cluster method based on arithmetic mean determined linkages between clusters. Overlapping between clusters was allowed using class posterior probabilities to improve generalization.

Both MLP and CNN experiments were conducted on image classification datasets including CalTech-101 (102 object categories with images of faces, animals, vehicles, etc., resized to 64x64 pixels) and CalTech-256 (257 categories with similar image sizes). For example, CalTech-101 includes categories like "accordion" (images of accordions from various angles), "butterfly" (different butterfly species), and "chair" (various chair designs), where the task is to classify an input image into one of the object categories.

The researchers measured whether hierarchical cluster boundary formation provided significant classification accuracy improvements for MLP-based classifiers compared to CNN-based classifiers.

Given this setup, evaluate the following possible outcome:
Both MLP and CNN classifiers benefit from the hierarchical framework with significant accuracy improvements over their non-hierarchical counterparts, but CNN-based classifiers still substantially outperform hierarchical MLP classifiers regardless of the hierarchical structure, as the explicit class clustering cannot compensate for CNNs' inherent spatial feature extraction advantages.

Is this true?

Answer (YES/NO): NO